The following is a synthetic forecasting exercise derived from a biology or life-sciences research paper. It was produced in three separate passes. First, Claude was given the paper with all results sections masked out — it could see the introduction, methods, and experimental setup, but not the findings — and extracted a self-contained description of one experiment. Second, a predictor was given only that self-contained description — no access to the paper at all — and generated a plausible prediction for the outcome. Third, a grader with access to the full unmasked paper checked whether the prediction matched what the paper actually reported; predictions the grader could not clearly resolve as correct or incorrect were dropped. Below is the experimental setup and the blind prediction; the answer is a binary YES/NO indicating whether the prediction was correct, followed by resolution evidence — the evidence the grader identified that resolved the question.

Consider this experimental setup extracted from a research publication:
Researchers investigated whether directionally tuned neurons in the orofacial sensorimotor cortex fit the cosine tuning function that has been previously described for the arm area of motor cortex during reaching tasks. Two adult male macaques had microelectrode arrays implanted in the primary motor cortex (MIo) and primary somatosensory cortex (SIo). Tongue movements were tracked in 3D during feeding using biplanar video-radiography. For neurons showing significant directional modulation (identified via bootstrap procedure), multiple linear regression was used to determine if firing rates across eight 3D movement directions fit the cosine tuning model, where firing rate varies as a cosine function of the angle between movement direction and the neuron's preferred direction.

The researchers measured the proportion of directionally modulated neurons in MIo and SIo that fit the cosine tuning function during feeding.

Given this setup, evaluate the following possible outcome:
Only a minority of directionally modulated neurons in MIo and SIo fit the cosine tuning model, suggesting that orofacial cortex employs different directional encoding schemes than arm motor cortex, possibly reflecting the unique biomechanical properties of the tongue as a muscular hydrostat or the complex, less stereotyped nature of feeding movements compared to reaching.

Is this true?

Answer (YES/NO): NO